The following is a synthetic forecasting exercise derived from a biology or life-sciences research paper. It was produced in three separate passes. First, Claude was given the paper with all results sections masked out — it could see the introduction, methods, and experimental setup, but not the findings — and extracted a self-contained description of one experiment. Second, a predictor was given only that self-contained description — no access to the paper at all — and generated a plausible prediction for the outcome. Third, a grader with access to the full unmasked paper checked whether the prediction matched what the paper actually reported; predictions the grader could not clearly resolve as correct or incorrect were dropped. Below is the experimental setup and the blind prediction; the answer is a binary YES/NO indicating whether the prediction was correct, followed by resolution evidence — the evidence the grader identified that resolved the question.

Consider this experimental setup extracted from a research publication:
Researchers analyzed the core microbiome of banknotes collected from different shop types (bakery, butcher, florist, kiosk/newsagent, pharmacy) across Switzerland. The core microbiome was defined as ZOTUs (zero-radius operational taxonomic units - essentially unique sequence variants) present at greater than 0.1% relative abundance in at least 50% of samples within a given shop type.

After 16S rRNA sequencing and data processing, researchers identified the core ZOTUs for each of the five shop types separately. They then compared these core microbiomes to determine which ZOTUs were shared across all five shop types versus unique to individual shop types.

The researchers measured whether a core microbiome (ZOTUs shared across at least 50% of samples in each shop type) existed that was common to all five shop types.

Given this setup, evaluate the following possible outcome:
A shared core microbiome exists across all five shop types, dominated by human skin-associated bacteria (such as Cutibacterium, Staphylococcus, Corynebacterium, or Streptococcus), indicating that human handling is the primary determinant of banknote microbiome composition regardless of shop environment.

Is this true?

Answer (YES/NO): NO